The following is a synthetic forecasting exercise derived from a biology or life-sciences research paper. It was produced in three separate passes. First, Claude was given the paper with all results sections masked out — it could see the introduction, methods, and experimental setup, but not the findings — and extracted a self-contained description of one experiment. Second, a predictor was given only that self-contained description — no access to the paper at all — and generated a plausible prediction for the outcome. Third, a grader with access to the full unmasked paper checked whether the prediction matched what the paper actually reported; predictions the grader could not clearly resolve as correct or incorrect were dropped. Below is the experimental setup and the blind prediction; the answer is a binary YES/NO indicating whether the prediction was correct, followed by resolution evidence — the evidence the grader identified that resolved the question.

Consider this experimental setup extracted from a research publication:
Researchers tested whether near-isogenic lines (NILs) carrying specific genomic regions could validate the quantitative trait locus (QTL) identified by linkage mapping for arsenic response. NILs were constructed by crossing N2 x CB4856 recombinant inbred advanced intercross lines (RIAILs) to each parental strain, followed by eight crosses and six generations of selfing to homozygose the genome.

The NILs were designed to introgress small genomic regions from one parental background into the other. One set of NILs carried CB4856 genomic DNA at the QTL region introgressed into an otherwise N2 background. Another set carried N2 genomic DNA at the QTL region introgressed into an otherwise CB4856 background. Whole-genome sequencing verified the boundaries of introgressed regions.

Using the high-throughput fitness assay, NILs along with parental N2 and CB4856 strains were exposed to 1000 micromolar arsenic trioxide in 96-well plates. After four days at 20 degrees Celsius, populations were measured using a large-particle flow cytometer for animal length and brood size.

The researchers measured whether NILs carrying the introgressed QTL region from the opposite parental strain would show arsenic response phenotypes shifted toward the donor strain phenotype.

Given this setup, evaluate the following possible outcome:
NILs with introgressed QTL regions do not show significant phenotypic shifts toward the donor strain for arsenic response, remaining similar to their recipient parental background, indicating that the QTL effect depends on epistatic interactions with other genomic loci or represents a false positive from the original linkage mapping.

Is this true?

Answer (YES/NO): NO